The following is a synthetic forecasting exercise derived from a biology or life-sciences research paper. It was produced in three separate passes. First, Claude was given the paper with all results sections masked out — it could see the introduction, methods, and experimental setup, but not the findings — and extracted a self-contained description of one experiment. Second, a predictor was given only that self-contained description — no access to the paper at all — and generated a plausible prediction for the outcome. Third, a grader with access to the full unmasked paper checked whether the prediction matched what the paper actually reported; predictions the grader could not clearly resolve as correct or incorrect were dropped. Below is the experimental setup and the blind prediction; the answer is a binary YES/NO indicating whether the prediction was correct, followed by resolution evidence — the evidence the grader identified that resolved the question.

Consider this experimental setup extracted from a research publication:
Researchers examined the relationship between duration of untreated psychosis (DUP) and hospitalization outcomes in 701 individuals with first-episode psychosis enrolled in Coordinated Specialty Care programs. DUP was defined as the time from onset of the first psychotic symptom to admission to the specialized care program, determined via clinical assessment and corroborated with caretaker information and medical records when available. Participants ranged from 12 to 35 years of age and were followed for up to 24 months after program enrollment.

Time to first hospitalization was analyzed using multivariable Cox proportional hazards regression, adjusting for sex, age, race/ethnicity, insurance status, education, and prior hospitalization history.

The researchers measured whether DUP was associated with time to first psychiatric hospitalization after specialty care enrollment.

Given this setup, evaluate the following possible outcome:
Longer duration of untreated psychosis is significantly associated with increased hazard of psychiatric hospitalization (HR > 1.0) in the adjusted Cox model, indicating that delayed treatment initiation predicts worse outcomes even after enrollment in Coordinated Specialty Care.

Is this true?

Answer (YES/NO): NO